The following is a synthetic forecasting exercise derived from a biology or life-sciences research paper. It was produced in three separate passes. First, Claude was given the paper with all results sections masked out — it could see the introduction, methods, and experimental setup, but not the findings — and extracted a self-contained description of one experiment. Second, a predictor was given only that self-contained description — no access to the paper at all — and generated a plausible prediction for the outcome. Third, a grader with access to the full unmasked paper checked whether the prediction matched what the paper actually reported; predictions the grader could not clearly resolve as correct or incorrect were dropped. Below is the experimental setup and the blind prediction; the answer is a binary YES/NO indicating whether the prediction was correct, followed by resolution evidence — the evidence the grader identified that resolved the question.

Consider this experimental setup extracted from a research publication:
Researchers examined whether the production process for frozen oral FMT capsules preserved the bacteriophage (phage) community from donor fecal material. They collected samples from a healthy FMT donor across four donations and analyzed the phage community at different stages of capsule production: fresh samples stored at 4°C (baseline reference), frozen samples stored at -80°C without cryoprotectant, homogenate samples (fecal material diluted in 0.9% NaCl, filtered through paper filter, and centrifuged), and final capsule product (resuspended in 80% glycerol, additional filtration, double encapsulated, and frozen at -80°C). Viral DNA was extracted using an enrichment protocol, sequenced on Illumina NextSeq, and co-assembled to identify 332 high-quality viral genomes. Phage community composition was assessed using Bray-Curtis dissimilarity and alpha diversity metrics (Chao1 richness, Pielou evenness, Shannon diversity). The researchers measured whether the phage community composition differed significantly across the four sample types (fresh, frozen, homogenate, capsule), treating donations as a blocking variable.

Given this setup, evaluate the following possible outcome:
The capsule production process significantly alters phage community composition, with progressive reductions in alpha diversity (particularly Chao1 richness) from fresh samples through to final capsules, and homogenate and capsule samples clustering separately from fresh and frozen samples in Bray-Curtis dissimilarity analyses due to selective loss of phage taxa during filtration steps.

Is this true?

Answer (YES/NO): NO